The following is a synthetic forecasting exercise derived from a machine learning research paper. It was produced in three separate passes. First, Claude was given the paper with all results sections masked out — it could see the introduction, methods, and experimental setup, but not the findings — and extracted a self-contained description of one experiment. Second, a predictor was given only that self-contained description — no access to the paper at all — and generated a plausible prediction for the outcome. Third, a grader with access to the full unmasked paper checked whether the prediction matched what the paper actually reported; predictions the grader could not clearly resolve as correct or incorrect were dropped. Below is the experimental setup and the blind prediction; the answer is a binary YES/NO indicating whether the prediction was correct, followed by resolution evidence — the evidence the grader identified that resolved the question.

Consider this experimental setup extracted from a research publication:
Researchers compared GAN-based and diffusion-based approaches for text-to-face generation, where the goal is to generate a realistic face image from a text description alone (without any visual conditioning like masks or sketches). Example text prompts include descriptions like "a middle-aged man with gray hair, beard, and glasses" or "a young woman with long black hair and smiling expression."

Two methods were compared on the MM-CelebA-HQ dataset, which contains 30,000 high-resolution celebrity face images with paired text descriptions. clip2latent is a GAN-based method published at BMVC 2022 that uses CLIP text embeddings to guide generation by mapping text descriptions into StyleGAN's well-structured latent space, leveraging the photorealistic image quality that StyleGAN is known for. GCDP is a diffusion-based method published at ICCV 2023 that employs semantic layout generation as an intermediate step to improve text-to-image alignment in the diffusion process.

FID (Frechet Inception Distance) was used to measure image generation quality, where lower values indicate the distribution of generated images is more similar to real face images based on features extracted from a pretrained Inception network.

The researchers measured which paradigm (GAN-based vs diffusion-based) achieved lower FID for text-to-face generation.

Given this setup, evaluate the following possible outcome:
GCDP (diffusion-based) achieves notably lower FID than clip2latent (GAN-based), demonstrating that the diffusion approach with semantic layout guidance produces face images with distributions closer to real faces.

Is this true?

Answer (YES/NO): NO